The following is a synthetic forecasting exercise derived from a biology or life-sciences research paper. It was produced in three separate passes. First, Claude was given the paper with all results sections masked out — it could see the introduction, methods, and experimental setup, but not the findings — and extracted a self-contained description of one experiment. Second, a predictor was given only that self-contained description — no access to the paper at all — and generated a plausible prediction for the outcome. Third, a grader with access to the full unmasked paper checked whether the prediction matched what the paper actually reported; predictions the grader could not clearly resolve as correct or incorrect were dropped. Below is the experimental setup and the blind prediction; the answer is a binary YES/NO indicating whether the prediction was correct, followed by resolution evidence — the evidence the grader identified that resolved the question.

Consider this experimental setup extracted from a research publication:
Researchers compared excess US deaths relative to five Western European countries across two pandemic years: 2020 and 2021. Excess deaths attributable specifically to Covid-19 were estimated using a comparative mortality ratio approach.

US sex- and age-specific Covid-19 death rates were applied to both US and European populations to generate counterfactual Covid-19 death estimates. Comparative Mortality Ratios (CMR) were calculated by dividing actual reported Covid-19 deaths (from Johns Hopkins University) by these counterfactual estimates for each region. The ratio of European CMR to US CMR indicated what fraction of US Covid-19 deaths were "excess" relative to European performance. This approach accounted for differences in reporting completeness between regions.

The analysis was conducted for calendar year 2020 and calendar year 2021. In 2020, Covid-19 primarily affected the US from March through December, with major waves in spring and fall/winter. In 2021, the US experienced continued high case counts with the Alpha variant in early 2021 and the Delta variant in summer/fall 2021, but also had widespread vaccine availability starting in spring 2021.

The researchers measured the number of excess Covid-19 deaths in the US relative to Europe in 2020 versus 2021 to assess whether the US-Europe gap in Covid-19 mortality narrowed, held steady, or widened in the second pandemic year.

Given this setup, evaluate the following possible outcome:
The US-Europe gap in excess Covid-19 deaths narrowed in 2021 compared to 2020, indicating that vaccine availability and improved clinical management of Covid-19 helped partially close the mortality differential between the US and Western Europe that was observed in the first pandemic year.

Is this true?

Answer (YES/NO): NO